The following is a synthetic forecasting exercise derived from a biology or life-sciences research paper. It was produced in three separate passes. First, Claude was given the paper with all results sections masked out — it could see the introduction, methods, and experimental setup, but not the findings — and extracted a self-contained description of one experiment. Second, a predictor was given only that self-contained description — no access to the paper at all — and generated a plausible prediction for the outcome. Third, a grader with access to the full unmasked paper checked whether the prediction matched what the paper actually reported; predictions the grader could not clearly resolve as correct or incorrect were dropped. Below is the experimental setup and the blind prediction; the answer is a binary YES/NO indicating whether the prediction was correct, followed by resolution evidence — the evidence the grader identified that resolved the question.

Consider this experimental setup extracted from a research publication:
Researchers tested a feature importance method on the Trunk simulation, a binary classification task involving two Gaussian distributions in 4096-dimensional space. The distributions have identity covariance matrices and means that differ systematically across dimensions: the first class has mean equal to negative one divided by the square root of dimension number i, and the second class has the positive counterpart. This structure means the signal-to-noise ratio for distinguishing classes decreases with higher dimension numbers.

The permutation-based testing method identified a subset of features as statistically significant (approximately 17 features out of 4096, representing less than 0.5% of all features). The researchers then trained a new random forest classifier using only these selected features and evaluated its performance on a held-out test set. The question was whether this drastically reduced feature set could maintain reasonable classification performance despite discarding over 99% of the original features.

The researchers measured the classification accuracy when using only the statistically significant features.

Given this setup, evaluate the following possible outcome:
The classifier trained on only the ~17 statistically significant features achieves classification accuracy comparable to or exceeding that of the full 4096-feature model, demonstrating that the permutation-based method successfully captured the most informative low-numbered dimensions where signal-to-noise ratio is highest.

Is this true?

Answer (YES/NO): YES